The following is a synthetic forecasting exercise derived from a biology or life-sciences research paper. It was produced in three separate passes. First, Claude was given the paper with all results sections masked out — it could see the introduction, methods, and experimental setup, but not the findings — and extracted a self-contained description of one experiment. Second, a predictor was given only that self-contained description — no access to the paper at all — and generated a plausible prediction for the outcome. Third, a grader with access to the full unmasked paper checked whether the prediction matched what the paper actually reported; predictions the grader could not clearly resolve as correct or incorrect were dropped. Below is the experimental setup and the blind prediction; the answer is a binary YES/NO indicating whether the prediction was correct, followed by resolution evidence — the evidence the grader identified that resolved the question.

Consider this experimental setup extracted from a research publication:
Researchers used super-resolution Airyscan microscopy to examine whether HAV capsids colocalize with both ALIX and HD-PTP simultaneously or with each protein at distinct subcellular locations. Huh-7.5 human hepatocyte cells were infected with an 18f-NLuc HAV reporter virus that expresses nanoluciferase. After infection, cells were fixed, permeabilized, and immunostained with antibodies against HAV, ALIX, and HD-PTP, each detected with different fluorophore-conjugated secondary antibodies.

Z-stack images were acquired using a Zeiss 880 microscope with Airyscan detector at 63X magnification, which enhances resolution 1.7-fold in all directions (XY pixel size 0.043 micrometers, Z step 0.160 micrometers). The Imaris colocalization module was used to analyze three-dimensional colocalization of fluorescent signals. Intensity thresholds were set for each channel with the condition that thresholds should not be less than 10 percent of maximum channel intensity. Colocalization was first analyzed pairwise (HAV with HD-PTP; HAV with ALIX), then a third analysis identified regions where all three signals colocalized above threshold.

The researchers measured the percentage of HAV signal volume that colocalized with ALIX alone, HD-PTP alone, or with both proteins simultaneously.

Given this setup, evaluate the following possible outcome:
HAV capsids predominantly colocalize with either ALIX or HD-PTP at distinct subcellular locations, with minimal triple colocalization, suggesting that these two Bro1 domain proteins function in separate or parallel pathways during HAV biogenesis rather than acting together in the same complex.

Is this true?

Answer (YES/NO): NO